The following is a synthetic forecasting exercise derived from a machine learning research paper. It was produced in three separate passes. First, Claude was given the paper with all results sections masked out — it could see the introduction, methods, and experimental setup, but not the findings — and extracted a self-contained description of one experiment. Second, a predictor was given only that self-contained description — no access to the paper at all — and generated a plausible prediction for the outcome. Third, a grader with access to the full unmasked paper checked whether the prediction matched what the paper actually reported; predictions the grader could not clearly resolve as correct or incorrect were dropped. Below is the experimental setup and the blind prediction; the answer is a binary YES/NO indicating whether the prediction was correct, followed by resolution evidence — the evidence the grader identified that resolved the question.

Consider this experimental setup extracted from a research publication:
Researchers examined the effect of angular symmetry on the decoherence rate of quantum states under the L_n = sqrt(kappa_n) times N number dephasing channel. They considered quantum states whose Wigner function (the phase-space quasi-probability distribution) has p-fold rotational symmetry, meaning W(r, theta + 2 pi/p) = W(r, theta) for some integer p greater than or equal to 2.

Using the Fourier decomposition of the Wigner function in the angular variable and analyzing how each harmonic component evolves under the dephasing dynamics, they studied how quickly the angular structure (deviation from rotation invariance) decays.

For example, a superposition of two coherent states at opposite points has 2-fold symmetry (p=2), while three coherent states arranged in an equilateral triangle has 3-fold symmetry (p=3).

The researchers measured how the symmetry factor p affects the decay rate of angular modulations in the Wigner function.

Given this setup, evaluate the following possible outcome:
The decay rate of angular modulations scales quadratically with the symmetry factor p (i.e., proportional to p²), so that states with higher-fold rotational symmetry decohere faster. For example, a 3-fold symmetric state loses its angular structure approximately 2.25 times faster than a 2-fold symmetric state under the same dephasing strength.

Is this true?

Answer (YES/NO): YES